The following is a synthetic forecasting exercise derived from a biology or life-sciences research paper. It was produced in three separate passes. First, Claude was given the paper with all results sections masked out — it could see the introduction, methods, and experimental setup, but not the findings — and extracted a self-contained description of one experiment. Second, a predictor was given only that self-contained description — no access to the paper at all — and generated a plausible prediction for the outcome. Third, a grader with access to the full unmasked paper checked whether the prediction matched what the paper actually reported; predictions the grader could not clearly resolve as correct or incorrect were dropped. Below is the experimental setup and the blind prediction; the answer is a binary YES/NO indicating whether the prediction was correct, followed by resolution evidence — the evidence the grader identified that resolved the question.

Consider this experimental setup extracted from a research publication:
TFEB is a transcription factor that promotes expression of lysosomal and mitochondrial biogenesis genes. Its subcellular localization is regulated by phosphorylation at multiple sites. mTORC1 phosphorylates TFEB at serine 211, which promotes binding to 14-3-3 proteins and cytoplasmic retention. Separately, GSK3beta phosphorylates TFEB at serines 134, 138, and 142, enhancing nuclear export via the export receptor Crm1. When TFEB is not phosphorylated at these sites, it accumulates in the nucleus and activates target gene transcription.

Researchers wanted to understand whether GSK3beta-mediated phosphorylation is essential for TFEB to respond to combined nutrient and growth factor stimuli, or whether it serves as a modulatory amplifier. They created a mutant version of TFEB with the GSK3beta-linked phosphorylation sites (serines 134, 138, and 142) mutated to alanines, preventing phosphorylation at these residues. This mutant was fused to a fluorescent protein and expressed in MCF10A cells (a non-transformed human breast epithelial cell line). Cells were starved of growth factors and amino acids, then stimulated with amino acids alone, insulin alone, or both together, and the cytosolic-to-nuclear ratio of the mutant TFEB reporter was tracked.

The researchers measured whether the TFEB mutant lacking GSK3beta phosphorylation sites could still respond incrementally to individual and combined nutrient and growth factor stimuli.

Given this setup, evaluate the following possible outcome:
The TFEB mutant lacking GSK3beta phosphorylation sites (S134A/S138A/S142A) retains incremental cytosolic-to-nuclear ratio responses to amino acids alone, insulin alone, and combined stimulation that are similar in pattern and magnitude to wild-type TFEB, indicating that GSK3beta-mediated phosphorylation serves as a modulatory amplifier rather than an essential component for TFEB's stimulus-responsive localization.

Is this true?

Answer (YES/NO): NO